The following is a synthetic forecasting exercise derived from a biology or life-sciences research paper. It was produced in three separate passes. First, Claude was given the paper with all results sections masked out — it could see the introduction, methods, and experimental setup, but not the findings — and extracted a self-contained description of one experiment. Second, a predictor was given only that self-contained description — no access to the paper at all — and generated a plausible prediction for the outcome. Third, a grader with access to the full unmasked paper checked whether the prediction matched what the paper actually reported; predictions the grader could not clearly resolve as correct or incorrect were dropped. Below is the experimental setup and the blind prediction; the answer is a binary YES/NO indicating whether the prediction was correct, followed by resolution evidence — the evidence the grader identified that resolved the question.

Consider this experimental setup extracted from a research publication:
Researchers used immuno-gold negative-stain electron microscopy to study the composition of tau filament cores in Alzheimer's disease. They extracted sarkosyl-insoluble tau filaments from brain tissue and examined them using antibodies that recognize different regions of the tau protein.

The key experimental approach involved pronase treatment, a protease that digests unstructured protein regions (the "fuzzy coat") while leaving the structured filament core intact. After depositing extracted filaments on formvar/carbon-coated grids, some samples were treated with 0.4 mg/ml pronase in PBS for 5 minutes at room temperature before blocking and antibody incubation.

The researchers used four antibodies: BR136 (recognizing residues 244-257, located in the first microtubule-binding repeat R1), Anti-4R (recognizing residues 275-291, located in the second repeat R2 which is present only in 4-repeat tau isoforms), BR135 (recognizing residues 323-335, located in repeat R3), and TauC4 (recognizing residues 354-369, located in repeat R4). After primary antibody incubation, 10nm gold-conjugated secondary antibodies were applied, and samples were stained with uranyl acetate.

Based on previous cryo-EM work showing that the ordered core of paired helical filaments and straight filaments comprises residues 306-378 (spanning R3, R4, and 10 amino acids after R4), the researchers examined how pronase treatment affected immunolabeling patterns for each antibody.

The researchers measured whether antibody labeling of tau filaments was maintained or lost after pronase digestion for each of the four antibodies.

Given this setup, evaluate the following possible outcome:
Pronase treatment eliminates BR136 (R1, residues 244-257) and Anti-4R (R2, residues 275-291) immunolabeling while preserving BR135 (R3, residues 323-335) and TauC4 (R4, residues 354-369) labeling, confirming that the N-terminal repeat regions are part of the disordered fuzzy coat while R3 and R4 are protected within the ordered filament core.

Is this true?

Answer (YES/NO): NO